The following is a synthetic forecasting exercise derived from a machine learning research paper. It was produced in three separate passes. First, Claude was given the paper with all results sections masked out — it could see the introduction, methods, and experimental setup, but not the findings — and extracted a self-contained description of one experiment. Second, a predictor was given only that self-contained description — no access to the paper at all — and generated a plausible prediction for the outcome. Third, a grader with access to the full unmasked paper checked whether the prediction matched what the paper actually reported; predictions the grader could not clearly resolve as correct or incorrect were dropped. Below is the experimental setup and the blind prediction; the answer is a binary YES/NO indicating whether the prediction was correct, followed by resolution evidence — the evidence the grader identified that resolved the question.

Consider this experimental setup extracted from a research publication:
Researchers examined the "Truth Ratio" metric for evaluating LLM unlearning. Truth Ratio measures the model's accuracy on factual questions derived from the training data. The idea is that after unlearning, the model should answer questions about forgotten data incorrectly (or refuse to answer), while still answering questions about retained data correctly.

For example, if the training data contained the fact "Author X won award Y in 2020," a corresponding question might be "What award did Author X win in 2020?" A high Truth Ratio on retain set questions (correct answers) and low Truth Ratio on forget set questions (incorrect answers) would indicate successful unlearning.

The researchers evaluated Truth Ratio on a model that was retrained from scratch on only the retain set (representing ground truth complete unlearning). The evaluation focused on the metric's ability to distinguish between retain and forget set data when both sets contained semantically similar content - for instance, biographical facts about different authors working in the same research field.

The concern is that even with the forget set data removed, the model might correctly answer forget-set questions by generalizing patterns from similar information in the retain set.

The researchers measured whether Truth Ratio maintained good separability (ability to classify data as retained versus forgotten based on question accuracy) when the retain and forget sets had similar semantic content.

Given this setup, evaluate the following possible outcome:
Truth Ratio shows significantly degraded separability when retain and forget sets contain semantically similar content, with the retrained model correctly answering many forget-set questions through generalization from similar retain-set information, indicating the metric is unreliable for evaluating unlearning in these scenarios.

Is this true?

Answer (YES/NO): YES